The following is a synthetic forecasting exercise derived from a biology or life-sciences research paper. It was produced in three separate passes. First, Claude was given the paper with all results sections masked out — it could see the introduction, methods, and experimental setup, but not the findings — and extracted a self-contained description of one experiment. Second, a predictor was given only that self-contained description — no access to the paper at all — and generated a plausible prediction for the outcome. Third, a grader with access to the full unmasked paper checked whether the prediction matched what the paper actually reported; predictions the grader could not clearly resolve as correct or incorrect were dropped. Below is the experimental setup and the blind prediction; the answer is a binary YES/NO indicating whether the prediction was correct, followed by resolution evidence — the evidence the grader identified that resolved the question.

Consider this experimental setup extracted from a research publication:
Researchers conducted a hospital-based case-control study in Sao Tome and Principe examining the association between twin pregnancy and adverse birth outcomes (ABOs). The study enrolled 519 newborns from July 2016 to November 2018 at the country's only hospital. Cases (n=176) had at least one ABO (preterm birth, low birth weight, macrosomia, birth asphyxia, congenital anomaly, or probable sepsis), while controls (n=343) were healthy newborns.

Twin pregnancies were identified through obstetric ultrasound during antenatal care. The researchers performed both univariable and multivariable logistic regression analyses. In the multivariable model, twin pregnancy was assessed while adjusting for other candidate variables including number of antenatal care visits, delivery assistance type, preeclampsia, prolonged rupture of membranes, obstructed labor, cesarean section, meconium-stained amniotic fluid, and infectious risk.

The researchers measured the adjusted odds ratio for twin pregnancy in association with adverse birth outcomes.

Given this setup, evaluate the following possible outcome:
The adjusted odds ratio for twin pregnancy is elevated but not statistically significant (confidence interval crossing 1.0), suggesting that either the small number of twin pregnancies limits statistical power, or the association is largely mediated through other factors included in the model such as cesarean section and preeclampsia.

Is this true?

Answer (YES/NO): NO